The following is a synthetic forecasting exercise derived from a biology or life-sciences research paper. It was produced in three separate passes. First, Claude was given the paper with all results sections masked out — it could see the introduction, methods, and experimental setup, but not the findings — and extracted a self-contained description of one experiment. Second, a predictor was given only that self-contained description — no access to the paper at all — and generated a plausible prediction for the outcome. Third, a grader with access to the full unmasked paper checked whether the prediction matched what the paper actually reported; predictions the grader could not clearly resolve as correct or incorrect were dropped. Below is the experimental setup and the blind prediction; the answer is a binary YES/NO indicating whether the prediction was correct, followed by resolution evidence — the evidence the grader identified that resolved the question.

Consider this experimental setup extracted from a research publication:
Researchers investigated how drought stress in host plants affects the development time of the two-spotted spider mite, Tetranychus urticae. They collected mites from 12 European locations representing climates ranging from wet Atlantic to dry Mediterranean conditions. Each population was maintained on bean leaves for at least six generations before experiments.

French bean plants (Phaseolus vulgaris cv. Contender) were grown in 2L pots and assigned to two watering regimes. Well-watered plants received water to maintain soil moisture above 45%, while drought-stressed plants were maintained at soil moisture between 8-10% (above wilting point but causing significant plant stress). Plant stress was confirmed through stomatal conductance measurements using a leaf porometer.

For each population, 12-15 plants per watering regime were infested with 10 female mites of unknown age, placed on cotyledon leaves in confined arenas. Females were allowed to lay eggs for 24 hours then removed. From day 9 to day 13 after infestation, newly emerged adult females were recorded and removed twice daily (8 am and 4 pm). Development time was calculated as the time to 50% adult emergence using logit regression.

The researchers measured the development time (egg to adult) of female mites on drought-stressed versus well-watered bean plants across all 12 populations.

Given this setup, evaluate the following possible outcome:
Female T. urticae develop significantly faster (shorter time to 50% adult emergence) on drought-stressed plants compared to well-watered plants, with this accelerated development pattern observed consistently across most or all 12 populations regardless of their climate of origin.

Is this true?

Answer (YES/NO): YES